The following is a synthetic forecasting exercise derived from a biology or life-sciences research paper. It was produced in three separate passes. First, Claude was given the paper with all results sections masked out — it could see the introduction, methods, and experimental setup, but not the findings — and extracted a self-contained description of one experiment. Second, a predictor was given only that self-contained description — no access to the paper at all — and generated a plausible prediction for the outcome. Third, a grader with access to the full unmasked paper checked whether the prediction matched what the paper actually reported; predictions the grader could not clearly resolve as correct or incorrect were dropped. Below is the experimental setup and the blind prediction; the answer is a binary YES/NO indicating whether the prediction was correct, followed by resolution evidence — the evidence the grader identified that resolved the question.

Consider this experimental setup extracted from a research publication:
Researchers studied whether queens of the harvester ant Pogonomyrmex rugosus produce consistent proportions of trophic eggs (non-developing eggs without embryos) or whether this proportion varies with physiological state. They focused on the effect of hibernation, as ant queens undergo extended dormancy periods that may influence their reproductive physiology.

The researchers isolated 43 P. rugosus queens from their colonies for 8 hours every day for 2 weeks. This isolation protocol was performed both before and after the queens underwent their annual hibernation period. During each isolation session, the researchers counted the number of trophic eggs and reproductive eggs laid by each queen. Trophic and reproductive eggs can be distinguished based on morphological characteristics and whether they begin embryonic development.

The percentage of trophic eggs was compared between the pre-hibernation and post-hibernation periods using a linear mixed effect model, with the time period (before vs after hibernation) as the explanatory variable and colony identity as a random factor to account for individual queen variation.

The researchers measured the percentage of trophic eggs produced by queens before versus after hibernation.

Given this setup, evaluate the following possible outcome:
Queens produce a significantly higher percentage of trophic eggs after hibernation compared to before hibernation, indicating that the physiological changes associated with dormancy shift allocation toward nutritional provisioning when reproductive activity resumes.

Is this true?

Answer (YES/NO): NO